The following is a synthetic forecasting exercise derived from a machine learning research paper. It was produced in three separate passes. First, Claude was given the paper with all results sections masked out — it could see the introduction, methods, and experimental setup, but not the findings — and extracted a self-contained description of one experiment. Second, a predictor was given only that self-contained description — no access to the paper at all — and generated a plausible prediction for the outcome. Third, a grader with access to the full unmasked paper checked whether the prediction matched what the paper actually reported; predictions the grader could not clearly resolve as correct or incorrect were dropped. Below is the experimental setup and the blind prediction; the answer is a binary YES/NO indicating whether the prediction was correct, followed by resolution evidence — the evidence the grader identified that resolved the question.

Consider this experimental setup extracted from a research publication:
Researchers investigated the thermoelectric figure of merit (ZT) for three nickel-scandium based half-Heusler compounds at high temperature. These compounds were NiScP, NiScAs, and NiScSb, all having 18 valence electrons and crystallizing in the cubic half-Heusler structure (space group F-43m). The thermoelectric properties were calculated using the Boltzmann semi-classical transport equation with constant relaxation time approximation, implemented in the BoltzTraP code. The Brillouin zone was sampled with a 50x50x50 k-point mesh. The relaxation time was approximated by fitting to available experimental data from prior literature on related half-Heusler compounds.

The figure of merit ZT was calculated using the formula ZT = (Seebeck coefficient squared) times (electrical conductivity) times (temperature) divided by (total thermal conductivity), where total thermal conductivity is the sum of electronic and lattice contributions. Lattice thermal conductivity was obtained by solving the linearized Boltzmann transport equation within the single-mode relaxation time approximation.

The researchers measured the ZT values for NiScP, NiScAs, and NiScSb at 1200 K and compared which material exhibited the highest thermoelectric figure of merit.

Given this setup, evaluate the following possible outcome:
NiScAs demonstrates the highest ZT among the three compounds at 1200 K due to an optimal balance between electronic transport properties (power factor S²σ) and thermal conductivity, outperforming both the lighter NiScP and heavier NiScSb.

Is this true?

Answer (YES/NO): NO